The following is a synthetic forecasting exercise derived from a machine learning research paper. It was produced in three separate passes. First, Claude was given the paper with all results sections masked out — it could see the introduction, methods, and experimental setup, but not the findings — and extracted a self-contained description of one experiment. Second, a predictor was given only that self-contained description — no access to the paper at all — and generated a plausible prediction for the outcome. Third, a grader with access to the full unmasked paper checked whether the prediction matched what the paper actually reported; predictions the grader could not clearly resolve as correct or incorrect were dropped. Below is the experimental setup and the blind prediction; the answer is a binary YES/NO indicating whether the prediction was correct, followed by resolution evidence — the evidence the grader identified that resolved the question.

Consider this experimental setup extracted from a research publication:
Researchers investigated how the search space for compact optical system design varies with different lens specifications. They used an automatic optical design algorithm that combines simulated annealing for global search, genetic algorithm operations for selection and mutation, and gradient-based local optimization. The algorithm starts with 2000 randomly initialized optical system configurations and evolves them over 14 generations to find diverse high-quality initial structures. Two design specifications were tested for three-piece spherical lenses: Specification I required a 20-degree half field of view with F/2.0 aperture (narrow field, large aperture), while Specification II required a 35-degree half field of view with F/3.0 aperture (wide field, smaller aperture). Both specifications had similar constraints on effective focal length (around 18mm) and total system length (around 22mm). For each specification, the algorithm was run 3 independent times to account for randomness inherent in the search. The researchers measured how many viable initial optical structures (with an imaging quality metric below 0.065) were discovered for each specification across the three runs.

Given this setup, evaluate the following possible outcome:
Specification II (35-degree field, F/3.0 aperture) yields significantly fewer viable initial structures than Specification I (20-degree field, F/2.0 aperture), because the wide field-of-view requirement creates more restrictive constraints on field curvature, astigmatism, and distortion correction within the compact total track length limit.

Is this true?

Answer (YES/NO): NO